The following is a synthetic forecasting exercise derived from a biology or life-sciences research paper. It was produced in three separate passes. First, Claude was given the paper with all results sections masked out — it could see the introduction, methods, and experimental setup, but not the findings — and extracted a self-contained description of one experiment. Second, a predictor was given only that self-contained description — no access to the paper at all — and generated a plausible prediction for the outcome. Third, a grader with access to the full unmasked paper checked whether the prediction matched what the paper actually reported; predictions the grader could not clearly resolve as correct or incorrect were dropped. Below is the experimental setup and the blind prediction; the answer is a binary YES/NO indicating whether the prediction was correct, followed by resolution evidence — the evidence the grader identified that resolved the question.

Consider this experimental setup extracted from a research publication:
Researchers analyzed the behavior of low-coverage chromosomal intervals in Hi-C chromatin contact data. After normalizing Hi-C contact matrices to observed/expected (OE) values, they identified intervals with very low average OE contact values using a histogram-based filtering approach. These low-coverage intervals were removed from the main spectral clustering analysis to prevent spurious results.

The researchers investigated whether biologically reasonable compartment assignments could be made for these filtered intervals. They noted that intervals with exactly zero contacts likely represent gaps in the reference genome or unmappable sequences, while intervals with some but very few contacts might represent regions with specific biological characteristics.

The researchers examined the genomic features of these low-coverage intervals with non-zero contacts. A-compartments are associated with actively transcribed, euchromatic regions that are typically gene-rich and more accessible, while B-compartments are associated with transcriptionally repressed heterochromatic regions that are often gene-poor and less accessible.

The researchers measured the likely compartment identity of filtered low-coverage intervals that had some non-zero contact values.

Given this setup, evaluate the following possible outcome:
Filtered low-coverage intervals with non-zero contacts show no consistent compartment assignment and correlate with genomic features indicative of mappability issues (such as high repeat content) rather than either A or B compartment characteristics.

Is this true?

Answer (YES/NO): NO